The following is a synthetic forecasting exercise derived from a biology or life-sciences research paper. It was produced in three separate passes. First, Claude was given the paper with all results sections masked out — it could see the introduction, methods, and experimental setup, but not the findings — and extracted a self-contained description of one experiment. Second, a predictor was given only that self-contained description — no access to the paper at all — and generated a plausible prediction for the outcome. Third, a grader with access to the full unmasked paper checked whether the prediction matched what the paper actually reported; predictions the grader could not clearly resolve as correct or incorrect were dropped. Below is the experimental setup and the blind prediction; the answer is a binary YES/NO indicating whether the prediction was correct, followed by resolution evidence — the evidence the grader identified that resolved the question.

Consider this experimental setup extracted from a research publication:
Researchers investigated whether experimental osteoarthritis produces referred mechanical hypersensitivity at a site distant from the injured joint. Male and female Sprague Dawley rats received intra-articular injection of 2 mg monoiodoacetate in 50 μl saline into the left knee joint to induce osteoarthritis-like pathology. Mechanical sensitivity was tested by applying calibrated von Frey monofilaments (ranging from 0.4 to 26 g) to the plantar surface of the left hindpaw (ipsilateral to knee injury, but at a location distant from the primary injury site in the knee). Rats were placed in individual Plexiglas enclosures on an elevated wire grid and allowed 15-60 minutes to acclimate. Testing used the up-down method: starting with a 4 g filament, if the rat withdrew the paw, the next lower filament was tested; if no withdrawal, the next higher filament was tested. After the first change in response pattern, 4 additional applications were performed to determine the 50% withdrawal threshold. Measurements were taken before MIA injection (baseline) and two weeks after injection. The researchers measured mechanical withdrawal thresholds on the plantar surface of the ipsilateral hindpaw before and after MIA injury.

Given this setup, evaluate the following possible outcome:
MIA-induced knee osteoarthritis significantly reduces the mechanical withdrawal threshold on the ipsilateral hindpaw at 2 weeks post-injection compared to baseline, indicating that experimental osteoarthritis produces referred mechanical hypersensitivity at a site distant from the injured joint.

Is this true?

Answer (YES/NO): YES